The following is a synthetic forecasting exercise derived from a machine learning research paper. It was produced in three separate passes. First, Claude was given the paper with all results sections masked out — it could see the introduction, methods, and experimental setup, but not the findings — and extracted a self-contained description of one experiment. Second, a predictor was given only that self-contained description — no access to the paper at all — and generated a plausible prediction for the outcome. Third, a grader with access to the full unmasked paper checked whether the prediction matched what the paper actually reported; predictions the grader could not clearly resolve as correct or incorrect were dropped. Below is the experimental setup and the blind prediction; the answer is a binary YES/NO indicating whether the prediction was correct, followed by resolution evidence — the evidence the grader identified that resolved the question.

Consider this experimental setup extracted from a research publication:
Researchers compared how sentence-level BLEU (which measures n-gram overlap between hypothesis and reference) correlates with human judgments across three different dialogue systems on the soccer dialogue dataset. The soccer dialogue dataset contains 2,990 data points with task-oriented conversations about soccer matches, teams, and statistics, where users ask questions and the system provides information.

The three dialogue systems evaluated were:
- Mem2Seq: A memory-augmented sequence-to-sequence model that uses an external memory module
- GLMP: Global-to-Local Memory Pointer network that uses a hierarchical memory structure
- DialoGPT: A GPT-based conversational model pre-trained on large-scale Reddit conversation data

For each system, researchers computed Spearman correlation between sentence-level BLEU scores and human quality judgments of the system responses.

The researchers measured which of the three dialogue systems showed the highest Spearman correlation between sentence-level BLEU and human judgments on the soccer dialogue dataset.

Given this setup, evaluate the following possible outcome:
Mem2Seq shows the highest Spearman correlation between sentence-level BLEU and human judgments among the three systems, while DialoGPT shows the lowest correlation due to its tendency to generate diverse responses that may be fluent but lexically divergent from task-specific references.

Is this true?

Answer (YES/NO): NO